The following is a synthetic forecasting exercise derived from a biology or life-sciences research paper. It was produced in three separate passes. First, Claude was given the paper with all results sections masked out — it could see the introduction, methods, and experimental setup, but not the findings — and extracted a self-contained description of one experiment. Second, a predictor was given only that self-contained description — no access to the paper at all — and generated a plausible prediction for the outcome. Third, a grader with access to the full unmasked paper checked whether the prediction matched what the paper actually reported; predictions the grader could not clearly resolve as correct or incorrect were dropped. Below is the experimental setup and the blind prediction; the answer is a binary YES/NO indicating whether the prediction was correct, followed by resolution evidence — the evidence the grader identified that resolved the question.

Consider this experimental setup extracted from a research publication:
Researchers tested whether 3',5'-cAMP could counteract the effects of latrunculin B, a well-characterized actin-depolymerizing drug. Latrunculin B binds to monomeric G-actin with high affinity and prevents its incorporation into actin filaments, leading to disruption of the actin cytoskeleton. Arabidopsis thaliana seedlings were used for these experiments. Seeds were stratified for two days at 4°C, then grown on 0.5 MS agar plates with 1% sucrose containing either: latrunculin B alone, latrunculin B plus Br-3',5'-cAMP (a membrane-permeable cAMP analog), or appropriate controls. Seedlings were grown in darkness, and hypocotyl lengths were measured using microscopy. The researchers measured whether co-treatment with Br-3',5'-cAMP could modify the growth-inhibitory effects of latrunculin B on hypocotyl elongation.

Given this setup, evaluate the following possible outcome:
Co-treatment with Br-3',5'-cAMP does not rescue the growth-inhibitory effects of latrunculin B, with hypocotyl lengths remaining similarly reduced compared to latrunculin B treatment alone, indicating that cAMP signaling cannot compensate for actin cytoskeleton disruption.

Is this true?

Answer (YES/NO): NO